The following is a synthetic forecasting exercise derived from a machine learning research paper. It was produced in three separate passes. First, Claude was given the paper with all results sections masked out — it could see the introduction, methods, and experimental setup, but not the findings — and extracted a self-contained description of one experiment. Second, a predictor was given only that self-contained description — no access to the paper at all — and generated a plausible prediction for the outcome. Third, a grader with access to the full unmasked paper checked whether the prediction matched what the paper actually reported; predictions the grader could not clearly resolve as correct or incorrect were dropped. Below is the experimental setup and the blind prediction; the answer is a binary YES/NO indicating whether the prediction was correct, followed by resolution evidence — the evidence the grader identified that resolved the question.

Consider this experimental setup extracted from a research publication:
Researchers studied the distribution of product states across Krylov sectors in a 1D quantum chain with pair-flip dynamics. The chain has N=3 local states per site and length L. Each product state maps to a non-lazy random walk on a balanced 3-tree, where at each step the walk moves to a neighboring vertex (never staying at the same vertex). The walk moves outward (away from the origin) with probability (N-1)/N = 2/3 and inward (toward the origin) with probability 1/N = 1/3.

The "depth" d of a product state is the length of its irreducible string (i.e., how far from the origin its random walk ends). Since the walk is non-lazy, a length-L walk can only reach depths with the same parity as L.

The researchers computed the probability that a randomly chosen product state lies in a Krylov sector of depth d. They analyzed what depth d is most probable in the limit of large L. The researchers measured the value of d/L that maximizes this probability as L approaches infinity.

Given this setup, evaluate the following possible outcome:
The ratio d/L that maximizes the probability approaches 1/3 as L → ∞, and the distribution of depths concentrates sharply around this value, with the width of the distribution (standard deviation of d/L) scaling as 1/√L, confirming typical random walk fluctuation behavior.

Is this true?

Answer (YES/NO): YES